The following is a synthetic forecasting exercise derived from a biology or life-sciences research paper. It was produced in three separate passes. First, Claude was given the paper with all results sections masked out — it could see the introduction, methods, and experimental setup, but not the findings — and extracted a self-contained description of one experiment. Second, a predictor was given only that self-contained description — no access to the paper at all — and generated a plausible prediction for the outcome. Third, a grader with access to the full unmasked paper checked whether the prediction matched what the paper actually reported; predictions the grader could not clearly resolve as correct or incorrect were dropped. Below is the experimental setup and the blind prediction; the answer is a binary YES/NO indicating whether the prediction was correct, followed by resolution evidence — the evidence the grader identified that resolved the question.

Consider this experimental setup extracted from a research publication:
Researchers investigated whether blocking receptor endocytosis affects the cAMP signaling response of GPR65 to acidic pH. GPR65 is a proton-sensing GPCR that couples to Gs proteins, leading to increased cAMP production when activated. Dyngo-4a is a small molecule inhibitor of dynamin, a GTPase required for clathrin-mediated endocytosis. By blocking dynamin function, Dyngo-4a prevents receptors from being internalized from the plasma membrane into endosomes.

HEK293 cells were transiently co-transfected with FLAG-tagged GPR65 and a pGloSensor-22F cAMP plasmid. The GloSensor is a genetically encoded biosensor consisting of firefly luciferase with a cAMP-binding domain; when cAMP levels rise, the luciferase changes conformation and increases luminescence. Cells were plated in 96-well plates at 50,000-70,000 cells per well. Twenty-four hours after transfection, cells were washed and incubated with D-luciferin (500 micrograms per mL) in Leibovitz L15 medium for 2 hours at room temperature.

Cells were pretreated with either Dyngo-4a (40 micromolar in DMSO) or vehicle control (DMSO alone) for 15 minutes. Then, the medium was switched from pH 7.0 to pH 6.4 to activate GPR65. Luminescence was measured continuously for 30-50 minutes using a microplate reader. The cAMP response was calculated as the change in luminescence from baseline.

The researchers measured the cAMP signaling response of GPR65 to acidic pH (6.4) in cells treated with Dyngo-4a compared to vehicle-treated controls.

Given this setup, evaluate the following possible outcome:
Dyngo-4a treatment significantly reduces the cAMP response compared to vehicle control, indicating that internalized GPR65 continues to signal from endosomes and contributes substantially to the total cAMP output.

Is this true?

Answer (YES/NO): YES